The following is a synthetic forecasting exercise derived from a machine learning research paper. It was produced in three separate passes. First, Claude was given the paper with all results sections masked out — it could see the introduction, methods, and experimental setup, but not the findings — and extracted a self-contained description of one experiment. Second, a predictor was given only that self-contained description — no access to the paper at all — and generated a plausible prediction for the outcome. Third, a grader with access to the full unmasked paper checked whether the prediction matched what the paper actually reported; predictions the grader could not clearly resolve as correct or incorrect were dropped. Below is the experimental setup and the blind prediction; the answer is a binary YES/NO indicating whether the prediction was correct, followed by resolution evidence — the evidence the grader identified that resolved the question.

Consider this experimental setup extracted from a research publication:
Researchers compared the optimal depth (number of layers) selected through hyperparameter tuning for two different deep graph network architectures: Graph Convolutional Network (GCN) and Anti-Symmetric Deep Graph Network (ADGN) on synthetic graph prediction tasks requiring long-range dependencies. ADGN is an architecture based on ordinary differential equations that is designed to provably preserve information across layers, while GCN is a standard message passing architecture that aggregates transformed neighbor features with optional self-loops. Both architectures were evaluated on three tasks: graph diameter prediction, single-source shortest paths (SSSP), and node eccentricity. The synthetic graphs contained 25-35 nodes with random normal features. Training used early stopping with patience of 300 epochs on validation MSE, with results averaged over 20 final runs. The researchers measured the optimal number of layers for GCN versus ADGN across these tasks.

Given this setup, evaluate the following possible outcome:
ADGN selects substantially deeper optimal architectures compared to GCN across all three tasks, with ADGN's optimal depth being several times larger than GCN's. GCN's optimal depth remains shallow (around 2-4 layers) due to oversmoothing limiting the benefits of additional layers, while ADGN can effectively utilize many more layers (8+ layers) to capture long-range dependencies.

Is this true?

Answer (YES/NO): NO